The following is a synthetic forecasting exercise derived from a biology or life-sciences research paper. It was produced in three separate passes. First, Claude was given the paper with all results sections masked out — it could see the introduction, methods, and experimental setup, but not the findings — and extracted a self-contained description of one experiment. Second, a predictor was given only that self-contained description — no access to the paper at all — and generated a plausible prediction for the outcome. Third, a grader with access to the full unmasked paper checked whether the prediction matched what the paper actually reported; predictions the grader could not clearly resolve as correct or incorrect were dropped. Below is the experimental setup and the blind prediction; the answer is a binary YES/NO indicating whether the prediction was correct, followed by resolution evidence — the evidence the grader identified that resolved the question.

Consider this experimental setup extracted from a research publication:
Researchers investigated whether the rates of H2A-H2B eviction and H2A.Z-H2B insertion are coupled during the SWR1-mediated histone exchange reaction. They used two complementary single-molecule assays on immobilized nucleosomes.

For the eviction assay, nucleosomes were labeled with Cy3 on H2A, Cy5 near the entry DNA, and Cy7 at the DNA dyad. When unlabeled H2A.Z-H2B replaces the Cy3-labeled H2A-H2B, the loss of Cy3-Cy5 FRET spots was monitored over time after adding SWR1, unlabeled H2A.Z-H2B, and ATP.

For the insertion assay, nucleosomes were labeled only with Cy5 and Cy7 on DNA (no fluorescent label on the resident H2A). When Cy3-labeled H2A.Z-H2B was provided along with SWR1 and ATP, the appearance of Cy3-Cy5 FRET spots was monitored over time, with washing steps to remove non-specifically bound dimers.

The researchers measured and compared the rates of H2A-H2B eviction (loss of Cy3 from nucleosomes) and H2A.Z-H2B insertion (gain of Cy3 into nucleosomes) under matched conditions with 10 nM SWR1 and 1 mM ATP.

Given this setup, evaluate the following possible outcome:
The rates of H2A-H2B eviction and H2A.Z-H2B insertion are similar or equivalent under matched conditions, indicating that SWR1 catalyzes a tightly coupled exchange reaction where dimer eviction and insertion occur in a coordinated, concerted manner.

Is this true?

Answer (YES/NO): YES